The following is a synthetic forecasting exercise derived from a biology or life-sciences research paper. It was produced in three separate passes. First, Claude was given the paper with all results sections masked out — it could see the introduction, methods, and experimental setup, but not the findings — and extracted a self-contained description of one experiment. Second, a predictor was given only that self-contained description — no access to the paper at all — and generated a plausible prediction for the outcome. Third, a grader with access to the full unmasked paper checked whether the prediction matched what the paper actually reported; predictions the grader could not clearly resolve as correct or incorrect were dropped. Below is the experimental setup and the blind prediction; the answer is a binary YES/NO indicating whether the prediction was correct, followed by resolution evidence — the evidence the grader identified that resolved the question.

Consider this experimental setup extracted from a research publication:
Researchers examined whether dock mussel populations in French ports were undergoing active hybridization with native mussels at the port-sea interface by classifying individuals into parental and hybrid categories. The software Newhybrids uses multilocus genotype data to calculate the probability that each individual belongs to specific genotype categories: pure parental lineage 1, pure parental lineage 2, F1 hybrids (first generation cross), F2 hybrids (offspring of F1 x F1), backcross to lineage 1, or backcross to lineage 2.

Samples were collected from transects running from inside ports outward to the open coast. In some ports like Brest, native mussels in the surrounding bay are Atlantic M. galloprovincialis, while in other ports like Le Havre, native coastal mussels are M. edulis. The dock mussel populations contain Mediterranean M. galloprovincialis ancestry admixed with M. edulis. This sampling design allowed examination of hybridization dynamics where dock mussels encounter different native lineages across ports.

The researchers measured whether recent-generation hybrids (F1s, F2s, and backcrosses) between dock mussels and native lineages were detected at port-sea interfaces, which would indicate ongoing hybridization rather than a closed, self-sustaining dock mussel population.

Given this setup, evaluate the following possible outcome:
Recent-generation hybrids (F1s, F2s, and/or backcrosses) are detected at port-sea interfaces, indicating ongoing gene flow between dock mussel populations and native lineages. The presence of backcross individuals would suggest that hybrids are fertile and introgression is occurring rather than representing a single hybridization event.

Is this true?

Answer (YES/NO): YES